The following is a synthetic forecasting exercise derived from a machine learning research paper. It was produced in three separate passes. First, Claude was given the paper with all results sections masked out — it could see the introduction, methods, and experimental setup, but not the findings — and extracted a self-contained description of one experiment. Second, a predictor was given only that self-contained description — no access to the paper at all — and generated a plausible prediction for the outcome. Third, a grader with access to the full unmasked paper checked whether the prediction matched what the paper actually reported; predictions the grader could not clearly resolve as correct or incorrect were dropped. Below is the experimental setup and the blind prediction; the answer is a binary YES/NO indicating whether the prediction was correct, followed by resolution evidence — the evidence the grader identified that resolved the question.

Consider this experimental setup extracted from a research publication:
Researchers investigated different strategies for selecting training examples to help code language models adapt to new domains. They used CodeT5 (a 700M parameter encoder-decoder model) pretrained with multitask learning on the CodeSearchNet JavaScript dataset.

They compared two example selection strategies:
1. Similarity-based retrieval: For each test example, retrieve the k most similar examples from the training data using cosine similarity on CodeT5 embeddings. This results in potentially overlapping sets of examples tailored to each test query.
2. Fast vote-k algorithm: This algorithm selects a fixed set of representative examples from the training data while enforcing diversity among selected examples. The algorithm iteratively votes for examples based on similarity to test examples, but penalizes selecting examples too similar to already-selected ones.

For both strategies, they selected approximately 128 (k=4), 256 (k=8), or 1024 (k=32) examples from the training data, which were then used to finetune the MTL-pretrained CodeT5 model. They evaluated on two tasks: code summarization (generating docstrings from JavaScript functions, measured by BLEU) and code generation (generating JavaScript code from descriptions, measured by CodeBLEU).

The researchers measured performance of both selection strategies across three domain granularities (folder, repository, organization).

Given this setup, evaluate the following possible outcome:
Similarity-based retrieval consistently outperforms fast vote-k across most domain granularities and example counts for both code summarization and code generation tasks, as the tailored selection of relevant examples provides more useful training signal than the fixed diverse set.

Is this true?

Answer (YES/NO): YES